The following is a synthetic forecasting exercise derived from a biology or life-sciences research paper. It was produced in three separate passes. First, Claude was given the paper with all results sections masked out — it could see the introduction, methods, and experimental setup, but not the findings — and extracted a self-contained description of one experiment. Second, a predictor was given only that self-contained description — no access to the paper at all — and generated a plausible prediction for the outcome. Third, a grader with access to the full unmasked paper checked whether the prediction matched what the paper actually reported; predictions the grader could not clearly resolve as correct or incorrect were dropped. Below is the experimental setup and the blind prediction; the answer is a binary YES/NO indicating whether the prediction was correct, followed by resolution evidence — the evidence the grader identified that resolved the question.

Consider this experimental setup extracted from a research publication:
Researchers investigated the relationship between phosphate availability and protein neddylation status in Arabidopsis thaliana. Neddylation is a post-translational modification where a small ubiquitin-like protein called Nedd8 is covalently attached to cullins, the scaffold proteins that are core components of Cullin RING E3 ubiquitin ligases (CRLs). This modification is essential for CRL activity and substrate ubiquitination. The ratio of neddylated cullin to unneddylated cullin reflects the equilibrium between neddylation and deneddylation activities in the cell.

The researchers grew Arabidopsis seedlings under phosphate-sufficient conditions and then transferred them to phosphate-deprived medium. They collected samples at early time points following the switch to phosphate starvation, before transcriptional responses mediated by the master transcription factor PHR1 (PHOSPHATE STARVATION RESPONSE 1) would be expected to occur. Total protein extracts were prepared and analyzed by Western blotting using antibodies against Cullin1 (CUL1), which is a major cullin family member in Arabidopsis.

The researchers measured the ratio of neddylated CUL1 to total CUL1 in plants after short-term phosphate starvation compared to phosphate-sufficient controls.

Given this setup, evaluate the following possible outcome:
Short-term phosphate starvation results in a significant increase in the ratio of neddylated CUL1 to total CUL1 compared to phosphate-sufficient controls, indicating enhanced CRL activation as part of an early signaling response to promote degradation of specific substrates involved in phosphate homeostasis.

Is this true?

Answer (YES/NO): YES